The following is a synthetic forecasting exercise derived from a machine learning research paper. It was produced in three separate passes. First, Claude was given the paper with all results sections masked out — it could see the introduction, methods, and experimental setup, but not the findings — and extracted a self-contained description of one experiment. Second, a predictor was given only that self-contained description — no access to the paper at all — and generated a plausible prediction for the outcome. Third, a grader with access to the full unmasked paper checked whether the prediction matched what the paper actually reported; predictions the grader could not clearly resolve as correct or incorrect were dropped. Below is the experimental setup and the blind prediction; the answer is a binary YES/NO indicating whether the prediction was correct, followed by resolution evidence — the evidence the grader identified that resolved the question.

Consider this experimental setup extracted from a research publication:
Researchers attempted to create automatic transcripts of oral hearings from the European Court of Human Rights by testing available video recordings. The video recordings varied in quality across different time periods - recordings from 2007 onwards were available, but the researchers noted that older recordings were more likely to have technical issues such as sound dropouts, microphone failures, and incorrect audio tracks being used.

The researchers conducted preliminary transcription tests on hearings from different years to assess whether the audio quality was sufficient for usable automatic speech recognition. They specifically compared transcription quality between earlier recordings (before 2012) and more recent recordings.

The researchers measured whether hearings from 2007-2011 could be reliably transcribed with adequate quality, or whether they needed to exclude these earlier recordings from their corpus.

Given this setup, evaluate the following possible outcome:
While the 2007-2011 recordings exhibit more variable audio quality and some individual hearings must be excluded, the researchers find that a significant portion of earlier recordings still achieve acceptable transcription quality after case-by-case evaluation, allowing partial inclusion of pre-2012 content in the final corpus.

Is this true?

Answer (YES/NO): NO